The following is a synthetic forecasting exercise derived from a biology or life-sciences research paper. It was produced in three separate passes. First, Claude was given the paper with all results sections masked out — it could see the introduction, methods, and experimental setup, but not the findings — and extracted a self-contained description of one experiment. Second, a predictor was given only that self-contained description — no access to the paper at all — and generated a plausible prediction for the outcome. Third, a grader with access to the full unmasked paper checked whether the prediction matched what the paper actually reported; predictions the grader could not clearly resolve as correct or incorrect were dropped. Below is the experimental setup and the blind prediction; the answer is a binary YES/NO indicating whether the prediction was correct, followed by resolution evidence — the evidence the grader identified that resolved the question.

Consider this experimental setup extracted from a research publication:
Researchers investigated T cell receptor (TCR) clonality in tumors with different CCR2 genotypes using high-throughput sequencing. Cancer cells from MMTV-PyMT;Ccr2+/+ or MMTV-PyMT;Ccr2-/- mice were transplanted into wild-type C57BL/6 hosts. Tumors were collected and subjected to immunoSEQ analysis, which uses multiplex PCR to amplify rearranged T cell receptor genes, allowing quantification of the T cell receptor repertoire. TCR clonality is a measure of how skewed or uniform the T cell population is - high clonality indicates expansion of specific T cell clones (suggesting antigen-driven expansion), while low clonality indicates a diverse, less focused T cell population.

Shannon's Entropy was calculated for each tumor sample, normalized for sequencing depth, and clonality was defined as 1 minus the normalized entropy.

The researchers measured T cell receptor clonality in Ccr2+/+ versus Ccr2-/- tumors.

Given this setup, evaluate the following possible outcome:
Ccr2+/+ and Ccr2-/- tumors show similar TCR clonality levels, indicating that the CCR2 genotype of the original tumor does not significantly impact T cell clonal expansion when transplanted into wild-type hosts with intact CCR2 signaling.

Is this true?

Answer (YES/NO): NO